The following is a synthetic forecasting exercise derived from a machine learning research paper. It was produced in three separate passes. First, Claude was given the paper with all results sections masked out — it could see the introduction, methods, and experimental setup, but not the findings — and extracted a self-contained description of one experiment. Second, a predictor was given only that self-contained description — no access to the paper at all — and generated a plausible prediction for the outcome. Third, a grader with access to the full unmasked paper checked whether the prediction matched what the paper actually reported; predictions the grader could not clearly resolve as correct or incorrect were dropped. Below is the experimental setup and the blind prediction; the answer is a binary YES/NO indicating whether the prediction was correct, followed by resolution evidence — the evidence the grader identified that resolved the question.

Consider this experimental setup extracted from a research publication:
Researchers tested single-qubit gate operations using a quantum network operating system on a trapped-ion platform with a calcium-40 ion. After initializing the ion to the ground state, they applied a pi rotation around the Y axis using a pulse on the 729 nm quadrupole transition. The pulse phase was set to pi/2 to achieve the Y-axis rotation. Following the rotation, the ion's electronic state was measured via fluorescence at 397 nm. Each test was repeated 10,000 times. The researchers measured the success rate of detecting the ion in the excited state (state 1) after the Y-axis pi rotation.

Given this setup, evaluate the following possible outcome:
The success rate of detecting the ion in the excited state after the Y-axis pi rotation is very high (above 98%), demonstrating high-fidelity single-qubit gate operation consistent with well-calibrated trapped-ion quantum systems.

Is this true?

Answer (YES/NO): NO